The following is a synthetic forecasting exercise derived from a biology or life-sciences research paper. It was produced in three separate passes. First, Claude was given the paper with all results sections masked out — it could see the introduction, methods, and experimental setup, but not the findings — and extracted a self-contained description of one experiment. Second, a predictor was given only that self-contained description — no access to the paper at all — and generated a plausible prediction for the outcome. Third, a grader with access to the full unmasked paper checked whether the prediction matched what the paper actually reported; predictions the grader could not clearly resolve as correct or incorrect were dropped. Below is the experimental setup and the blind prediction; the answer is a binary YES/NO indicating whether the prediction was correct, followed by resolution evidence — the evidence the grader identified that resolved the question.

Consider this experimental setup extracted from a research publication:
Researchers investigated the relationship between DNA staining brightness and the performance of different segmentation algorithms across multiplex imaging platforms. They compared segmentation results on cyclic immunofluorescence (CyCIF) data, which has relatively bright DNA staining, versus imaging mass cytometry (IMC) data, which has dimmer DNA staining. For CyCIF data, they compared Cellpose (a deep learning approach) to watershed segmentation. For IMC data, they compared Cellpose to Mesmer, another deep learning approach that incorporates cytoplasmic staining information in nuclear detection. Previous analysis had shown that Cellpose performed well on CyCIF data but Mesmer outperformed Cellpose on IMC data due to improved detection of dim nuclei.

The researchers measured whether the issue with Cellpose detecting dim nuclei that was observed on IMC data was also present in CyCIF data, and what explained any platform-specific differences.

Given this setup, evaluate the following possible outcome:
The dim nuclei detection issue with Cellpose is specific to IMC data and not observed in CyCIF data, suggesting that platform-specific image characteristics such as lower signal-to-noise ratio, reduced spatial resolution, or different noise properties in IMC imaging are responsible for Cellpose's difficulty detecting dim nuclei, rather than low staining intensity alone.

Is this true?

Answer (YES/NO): NO